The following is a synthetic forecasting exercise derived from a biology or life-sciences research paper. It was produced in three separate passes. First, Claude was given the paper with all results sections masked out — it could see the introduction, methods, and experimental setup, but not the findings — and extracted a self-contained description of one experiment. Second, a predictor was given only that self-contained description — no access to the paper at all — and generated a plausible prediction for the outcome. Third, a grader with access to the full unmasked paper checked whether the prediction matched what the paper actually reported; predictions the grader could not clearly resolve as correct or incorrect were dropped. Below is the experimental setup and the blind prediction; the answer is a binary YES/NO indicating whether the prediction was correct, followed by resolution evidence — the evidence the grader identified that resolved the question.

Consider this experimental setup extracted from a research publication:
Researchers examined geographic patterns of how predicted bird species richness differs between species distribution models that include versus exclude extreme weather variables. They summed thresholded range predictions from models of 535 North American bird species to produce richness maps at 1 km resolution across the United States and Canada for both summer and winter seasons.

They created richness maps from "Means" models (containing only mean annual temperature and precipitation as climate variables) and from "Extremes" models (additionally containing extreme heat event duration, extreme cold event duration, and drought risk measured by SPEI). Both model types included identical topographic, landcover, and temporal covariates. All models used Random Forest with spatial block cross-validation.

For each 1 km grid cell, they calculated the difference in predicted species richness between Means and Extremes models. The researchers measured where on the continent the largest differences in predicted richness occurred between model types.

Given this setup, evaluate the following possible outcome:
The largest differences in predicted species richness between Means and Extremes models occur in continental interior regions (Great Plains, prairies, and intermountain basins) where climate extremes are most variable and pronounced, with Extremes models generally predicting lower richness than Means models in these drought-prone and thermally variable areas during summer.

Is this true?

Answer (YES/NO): NO